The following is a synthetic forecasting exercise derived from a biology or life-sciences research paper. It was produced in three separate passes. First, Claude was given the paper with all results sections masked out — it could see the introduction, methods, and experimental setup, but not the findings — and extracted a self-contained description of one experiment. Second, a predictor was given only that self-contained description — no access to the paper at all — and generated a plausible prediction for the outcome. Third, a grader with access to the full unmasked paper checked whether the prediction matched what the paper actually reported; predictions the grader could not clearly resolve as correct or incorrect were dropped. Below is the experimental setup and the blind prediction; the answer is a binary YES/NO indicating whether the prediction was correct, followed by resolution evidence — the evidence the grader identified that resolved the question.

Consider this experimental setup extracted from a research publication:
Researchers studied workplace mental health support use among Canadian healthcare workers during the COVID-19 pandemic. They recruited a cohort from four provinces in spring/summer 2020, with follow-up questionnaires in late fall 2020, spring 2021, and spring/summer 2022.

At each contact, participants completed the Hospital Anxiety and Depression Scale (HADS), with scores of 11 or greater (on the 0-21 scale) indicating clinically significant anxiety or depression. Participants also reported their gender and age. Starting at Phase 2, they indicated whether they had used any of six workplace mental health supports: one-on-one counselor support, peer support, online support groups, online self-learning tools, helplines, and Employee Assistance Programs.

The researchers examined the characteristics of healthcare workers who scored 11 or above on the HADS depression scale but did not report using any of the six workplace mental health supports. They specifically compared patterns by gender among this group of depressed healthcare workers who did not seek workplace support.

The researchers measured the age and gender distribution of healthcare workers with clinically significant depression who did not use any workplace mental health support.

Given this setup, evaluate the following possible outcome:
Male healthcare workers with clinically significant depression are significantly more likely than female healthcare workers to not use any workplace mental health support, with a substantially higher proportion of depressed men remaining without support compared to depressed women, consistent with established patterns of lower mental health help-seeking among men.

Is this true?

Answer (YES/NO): YES